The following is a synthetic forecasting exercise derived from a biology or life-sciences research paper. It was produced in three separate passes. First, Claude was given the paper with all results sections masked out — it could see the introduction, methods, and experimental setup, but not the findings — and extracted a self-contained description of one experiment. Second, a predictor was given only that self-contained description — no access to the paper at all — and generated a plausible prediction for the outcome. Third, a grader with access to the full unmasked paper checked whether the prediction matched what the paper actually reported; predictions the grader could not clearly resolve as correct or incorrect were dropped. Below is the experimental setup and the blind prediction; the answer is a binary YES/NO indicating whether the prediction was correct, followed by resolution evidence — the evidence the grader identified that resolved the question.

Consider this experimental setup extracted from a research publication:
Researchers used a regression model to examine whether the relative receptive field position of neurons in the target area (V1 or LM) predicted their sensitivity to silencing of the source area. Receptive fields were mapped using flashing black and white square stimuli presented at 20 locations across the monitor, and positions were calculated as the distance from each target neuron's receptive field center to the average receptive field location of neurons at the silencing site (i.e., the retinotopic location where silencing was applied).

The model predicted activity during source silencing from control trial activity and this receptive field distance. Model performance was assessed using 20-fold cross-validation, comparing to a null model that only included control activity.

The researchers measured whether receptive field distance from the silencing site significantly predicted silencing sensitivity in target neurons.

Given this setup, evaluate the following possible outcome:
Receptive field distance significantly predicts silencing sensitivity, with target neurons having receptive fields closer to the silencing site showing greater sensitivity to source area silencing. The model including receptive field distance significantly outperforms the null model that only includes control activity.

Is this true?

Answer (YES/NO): NO